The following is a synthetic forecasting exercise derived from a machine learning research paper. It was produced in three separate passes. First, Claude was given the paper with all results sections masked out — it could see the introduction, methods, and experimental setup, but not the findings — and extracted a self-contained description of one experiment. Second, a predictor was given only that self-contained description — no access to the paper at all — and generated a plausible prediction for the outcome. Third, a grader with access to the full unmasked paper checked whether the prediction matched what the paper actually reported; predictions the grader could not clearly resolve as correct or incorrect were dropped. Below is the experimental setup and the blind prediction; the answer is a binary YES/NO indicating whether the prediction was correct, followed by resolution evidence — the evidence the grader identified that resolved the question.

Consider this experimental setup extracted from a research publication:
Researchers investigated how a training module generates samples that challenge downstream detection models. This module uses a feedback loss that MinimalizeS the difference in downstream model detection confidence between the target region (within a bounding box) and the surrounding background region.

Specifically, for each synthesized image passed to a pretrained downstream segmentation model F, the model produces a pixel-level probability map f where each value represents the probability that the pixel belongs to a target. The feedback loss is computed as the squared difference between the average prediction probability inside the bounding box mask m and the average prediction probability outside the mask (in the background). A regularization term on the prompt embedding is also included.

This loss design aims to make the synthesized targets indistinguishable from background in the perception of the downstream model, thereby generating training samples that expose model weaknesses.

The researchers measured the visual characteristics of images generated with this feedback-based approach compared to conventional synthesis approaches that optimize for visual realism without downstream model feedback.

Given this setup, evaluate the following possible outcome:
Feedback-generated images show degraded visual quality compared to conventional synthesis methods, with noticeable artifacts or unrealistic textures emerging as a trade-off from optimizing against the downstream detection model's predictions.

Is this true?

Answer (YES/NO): NO